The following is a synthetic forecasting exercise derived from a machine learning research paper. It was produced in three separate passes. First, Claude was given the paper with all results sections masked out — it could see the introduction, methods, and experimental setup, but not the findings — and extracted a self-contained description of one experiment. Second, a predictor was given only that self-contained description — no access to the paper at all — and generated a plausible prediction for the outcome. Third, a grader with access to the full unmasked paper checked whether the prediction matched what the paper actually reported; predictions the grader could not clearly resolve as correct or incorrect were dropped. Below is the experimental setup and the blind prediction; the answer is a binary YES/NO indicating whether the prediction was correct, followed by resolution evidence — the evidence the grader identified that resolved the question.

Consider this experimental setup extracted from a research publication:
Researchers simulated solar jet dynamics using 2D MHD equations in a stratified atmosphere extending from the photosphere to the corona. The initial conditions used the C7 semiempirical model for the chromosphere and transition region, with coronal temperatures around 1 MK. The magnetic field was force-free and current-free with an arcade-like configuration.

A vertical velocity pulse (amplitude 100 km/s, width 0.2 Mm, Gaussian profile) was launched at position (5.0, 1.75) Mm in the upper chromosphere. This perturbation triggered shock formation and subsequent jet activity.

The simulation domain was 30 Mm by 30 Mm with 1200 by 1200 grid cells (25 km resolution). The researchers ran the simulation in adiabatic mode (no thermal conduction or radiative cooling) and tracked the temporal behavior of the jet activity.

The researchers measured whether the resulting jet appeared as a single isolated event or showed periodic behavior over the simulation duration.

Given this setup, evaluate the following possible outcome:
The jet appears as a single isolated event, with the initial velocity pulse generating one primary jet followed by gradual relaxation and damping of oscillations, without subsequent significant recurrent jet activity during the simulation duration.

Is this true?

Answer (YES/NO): NO